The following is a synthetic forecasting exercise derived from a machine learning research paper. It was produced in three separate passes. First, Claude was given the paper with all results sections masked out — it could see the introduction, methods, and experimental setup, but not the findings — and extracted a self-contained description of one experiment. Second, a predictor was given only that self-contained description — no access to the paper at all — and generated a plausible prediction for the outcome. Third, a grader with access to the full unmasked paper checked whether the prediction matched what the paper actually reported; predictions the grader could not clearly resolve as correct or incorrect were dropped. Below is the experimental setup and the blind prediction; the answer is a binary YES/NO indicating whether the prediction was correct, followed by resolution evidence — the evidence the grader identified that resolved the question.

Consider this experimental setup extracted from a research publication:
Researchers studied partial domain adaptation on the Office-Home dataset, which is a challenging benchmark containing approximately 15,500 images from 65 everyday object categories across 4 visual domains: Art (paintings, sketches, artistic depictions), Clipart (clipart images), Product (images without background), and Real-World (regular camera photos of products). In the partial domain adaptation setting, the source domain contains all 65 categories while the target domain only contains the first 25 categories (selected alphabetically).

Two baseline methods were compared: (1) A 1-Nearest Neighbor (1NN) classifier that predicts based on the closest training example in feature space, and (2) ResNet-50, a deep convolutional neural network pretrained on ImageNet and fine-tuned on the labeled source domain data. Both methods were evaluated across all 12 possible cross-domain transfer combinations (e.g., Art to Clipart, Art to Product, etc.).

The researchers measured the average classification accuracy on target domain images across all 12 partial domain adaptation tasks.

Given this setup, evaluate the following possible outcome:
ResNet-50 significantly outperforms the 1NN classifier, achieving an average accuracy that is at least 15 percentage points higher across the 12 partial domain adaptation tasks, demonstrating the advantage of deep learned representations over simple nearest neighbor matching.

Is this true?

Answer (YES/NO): NO